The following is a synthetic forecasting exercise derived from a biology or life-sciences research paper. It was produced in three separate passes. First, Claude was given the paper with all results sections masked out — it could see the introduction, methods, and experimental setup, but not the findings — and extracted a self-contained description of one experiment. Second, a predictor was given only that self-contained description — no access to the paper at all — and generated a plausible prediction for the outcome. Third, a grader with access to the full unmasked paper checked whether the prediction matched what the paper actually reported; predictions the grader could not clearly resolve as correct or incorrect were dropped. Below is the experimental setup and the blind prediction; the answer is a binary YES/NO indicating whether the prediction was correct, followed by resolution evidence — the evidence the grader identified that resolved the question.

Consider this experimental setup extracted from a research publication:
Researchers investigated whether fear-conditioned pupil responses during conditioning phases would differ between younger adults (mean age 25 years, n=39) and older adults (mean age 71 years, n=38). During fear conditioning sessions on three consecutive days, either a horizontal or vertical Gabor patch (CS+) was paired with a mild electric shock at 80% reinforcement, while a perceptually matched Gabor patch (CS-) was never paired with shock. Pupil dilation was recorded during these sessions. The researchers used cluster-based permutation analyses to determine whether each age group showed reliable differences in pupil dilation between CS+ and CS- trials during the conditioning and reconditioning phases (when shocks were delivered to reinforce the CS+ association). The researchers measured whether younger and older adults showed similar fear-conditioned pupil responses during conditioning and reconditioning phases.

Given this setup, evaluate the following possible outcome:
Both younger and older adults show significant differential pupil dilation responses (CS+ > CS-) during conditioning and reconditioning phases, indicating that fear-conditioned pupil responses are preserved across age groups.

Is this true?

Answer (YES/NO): YES